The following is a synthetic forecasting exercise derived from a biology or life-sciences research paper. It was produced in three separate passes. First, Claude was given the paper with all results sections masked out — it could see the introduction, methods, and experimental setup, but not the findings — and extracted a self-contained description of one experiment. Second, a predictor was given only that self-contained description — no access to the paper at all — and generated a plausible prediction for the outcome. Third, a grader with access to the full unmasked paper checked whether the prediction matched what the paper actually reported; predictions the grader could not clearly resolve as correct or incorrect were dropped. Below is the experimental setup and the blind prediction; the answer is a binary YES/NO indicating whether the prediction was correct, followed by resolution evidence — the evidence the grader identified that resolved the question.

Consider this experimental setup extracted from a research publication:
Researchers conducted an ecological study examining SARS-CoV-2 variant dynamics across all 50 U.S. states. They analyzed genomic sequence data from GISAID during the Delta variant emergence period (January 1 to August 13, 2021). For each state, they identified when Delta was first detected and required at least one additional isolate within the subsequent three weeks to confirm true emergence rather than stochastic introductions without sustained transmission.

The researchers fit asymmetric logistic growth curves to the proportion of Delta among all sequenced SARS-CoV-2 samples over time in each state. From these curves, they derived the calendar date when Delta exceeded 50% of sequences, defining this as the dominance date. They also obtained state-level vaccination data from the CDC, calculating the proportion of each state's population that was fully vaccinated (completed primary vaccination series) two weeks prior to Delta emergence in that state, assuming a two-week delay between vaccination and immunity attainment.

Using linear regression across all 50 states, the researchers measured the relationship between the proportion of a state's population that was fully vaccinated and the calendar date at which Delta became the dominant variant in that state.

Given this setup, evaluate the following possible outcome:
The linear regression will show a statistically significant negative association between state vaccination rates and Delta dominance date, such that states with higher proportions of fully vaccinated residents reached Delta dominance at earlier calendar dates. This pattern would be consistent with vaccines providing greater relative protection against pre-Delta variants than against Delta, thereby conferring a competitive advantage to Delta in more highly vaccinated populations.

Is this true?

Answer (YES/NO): NO